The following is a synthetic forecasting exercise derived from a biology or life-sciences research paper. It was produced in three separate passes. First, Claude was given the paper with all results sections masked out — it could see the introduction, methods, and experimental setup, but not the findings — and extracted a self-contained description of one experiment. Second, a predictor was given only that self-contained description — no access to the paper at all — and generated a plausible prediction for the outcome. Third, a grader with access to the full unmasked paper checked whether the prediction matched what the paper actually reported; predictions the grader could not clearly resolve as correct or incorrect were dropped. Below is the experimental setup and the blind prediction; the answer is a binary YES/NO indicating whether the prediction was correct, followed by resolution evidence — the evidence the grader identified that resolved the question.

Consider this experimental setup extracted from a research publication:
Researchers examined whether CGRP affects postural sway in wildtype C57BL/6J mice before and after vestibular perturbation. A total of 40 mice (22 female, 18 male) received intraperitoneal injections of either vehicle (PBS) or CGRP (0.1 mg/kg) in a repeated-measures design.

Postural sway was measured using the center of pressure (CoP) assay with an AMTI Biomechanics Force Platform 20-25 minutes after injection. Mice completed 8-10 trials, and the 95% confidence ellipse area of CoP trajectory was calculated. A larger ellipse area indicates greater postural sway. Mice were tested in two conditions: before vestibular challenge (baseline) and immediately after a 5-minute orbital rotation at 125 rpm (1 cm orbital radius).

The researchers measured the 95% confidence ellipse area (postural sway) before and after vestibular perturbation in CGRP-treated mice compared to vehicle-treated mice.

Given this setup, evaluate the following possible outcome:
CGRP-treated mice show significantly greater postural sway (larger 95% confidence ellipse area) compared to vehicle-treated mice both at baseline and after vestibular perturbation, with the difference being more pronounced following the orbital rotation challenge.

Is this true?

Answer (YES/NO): NO